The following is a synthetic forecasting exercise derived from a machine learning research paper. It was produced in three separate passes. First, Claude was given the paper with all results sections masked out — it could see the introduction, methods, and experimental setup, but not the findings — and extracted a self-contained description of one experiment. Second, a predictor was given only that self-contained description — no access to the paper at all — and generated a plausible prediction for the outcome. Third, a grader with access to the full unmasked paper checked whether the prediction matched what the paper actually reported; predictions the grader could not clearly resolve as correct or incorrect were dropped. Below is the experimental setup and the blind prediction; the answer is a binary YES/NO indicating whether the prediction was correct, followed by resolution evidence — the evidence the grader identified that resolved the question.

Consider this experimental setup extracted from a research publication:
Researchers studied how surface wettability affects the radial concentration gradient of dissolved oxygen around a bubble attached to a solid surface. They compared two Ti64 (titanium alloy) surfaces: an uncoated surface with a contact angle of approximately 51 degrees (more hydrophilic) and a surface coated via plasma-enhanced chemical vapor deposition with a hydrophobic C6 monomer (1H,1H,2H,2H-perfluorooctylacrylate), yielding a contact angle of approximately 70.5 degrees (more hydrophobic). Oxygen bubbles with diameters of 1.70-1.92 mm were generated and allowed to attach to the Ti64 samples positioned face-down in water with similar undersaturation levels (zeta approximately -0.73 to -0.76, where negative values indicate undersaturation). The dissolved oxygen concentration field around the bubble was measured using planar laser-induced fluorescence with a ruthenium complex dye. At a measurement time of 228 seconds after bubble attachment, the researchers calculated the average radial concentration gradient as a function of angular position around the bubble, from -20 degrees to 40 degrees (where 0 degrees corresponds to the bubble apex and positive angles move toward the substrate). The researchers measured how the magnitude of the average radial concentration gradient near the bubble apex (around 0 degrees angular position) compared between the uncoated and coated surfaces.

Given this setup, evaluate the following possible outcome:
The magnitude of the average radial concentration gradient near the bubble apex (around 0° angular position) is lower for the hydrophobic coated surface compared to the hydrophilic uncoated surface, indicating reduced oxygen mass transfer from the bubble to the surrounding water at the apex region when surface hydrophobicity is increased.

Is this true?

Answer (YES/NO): YES